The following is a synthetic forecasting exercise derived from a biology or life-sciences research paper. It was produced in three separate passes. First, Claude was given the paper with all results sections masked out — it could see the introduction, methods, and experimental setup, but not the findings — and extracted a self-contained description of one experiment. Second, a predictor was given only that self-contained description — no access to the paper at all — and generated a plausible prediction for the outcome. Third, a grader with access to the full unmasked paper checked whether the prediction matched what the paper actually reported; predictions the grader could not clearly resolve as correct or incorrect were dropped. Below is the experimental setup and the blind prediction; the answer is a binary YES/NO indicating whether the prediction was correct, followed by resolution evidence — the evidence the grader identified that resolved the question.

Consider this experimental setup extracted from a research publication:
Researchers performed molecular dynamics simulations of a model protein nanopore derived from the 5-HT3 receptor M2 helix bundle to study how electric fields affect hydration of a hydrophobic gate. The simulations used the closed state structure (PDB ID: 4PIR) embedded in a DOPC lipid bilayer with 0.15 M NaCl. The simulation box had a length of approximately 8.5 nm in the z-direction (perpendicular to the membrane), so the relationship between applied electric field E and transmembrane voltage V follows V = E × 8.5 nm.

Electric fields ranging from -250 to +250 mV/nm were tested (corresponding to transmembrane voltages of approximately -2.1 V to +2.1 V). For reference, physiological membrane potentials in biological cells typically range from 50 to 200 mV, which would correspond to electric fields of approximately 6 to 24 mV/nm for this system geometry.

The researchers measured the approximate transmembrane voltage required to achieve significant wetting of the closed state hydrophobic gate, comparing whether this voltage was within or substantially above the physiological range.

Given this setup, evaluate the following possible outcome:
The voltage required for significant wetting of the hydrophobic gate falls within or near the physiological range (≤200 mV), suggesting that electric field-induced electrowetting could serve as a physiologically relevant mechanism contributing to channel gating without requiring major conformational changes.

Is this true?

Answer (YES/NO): NO